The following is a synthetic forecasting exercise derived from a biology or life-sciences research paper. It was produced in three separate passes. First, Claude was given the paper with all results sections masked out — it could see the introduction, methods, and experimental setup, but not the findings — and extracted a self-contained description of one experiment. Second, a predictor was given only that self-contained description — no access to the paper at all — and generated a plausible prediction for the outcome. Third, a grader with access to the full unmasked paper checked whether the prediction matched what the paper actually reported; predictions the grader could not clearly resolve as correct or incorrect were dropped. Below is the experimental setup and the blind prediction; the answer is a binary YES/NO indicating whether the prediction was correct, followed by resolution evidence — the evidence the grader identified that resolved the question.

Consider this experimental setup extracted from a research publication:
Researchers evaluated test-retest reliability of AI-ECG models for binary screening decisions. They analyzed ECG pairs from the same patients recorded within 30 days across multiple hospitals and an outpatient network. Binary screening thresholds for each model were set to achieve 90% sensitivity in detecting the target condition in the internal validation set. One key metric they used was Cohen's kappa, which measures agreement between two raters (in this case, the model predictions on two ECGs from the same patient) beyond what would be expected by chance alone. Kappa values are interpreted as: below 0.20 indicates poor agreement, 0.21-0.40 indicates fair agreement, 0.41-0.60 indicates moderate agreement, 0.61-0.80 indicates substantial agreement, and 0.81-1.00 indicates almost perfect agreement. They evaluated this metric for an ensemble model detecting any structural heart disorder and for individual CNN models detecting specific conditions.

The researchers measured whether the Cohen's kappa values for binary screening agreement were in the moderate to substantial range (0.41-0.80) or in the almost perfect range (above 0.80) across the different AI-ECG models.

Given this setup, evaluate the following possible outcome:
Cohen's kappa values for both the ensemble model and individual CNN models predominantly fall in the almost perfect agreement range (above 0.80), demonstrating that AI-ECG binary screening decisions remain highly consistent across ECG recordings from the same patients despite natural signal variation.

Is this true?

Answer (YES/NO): NO